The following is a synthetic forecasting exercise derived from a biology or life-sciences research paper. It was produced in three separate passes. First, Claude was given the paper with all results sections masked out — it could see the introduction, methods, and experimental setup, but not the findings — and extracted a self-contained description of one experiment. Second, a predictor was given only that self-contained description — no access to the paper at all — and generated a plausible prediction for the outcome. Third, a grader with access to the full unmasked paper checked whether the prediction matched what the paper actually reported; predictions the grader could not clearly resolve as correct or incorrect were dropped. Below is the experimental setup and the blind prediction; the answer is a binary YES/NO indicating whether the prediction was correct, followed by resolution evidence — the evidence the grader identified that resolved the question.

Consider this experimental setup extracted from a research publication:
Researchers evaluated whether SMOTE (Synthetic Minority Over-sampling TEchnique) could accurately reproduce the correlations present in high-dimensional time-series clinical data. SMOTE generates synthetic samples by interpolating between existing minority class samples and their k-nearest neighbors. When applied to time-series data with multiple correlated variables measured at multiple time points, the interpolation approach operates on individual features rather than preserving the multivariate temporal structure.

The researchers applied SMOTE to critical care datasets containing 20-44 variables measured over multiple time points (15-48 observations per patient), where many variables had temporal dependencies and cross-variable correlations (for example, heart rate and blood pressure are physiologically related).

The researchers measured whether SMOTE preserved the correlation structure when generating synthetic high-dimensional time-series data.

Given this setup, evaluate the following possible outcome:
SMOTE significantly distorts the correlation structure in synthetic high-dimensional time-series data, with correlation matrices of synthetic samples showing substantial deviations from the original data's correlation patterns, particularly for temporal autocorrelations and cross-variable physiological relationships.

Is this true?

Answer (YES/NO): NO